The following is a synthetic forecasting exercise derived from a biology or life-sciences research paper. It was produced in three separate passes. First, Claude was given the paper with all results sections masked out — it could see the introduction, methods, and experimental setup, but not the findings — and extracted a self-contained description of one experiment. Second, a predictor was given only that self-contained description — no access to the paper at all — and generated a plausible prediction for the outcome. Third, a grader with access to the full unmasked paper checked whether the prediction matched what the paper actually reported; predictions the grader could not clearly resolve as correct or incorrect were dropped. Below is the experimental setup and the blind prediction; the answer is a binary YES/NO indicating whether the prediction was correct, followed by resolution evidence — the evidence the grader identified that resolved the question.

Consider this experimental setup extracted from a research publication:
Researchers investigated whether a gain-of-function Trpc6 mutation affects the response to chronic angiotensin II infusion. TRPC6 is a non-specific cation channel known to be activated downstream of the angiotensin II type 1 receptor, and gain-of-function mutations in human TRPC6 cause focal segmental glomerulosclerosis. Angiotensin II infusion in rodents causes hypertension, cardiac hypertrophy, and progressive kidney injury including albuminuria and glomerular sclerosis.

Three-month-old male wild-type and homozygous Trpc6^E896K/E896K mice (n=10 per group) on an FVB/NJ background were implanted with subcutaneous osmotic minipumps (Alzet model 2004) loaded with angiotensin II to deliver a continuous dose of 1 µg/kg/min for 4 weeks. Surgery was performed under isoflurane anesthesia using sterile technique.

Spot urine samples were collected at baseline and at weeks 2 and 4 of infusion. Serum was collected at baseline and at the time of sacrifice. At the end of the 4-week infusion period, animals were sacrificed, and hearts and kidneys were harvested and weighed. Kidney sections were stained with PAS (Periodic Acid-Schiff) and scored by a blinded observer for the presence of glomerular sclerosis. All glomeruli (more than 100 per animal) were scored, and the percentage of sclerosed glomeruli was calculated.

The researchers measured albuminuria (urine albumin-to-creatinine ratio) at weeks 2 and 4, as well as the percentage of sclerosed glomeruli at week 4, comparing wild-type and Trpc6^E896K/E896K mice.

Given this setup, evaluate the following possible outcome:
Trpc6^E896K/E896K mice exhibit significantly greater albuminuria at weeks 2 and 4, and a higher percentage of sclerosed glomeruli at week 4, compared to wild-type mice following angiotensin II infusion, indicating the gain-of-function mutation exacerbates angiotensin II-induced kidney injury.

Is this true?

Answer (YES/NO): NO